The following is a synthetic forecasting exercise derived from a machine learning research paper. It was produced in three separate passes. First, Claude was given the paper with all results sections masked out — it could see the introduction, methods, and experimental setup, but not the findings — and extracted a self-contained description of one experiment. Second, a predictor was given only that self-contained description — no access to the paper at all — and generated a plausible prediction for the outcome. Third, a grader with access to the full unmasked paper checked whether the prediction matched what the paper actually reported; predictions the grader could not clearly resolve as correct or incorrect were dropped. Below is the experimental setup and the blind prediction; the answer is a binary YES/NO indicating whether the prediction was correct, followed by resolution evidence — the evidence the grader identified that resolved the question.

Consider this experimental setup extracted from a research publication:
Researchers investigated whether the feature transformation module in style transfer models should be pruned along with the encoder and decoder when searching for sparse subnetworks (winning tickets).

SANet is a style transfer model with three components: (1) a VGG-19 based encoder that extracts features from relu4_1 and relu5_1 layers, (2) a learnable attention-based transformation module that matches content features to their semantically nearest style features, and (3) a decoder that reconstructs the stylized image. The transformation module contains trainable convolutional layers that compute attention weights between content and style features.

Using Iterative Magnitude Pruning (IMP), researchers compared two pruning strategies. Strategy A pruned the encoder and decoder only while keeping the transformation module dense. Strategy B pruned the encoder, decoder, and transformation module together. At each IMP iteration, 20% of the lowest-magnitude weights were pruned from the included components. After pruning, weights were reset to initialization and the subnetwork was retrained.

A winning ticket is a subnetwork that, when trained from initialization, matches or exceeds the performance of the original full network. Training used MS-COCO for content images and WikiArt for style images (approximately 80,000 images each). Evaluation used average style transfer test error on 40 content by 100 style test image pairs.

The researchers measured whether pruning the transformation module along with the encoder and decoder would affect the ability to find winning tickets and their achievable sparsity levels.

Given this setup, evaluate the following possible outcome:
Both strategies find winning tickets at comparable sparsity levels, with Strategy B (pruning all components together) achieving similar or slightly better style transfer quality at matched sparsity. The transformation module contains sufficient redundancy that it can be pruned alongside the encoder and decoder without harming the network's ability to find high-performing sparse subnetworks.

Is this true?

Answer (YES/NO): NO